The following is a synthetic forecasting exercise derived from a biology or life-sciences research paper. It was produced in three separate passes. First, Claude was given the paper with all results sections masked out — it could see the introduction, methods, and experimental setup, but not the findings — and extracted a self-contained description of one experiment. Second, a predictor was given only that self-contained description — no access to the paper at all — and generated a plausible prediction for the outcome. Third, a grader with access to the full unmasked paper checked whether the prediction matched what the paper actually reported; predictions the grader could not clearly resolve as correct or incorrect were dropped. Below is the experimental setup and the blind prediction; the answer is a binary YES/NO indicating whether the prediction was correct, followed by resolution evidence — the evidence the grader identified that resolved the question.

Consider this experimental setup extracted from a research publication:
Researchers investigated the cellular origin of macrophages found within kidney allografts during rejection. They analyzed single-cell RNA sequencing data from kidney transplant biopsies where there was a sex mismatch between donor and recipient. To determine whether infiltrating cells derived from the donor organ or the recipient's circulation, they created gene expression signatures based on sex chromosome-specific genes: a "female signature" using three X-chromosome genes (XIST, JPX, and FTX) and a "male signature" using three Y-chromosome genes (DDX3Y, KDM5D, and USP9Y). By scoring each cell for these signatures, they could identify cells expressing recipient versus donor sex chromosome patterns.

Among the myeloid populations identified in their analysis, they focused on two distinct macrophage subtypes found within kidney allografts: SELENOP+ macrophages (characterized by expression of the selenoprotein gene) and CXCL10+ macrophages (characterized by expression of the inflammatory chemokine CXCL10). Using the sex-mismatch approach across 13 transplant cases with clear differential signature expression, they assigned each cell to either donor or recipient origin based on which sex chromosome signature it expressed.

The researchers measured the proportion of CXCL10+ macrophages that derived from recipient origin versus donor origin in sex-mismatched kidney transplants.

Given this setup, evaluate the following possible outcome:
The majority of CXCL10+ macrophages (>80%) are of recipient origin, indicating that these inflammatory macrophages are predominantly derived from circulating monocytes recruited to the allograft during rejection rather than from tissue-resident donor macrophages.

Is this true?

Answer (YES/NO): YES